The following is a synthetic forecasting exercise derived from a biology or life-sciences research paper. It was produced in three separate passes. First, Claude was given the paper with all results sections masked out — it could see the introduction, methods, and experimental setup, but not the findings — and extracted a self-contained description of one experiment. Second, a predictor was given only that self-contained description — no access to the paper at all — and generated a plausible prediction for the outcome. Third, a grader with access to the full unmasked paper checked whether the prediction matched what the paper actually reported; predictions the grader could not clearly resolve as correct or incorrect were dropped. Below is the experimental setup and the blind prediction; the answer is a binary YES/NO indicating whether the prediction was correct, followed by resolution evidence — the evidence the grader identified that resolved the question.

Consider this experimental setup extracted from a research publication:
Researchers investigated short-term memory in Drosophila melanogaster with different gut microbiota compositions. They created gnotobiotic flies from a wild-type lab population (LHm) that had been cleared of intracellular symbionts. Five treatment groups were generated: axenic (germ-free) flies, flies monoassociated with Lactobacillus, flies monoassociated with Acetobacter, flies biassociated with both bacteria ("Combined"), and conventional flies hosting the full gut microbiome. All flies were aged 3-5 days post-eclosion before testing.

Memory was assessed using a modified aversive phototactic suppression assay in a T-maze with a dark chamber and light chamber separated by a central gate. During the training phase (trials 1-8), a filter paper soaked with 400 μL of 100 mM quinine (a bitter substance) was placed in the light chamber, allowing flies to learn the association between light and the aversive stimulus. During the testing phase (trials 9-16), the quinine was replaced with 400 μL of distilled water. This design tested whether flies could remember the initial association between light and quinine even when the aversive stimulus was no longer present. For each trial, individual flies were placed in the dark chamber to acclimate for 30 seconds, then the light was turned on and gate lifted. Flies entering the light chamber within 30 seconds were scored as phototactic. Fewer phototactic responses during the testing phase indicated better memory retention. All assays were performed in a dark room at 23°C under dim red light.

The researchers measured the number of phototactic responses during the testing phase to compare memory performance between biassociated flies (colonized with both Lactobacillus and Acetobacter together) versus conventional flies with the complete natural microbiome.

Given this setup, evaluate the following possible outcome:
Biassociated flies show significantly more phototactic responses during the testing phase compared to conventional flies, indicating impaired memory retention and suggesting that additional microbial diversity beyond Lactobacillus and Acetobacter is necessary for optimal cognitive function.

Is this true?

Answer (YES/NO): NO